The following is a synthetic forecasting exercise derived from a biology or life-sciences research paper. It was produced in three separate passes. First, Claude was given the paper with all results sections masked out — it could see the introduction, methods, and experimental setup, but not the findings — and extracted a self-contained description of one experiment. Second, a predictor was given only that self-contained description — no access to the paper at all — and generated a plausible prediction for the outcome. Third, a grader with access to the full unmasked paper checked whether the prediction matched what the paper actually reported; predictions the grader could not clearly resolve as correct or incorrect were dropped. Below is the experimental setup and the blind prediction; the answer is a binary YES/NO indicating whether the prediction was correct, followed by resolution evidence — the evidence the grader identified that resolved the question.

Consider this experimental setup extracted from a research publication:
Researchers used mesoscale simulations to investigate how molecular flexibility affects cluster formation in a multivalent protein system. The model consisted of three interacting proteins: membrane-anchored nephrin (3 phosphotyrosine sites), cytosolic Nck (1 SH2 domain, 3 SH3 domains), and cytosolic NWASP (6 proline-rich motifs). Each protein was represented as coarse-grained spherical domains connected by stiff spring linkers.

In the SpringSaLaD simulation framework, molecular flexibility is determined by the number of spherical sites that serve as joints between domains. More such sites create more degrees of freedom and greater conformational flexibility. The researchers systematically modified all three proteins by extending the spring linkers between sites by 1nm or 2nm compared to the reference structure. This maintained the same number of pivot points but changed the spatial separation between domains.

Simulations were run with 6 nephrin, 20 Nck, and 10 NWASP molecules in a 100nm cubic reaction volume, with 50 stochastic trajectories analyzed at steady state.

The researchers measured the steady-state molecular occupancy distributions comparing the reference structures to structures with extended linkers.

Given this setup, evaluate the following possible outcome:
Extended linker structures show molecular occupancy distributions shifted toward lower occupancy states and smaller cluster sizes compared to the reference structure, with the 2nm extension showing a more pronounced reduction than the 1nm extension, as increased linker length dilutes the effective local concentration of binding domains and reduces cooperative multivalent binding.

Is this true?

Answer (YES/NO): NO